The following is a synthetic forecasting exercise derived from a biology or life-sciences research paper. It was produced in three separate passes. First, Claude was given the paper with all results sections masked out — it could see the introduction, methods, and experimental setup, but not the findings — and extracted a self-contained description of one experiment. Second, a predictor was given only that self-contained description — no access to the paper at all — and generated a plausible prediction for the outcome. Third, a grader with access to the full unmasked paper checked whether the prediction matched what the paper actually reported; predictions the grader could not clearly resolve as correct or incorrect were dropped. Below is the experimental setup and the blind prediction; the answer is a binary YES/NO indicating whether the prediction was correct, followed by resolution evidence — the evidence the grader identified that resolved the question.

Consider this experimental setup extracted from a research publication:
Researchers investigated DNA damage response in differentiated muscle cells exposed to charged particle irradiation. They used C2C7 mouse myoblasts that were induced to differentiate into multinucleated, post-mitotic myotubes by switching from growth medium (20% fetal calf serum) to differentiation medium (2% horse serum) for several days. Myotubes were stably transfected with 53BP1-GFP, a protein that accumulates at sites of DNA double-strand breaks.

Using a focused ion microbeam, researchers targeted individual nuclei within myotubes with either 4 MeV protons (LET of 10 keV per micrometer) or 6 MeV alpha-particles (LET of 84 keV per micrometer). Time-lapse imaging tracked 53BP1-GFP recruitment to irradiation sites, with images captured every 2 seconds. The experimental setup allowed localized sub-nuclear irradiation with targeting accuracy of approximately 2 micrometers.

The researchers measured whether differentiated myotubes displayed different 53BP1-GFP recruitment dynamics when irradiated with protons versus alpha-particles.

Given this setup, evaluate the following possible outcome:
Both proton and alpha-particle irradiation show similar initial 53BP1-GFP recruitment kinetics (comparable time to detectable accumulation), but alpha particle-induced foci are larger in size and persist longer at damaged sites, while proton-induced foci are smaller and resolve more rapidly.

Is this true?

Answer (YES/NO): NO